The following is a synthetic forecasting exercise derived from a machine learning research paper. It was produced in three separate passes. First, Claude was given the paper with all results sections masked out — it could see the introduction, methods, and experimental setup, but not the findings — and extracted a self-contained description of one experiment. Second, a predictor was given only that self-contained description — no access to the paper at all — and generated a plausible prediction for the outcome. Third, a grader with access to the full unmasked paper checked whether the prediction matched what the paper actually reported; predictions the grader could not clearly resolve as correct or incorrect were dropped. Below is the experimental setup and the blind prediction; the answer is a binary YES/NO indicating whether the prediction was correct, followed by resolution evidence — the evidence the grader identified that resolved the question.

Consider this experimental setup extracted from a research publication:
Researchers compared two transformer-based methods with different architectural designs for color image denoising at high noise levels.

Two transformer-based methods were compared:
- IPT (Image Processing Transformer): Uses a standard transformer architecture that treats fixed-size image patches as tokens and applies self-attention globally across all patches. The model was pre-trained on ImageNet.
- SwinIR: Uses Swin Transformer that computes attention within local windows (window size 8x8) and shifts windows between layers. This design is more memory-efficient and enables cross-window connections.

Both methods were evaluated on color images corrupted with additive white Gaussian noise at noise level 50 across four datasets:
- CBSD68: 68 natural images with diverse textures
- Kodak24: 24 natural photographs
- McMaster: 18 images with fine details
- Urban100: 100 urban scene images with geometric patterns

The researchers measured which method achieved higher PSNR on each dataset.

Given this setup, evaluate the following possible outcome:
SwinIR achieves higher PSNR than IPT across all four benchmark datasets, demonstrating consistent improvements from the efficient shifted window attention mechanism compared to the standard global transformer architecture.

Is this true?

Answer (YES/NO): YES